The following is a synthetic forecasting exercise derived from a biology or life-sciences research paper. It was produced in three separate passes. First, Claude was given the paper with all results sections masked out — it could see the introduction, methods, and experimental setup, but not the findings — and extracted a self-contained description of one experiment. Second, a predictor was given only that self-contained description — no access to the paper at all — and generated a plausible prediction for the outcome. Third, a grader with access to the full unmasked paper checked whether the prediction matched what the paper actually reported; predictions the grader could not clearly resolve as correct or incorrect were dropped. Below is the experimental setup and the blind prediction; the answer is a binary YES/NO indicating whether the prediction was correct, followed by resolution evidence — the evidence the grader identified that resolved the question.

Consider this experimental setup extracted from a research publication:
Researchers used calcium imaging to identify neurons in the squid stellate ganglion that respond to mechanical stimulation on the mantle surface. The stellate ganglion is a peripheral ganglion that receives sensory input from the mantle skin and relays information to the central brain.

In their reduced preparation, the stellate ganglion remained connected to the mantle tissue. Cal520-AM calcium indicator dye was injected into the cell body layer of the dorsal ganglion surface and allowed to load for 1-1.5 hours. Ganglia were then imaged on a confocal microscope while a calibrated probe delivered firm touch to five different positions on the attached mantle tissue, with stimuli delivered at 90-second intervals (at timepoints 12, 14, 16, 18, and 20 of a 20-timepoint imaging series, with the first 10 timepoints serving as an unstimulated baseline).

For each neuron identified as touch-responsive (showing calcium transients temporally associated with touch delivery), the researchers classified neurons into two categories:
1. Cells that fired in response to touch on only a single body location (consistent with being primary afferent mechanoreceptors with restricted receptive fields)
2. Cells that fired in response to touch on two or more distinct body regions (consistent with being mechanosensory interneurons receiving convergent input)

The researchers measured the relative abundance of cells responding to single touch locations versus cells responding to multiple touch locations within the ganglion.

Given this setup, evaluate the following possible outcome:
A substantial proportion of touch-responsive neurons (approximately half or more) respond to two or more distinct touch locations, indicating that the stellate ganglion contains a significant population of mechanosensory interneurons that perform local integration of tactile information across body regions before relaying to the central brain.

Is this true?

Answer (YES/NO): YES